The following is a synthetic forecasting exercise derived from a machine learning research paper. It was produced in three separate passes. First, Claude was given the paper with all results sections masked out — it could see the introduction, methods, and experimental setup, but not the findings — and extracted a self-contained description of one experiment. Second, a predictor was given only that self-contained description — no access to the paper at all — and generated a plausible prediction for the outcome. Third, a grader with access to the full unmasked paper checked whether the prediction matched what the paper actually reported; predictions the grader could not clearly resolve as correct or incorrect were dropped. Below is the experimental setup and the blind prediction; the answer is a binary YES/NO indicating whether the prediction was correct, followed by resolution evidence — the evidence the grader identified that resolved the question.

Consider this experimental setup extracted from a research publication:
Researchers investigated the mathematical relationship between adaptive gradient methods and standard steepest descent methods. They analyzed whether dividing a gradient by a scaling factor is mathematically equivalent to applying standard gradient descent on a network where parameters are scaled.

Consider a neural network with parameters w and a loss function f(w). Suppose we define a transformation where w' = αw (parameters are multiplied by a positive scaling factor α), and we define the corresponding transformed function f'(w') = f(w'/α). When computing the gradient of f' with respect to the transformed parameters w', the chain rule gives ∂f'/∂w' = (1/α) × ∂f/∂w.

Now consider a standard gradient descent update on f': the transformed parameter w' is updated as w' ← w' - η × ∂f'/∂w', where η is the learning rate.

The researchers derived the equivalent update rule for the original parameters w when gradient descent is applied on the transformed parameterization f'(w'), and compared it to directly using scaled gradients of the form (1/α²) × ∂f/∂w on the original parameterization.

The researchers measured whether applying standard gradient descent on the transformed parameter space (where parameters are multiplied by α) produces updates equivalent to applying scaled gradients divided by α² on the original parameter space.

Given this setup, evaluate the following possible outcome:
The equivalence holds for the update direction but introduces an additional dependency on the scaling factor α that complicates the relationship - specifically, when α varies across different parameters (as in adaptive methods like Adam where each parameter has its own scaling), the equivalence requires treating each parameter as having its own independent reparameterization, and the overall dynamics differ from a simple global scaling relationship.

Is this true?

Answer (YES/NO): NO